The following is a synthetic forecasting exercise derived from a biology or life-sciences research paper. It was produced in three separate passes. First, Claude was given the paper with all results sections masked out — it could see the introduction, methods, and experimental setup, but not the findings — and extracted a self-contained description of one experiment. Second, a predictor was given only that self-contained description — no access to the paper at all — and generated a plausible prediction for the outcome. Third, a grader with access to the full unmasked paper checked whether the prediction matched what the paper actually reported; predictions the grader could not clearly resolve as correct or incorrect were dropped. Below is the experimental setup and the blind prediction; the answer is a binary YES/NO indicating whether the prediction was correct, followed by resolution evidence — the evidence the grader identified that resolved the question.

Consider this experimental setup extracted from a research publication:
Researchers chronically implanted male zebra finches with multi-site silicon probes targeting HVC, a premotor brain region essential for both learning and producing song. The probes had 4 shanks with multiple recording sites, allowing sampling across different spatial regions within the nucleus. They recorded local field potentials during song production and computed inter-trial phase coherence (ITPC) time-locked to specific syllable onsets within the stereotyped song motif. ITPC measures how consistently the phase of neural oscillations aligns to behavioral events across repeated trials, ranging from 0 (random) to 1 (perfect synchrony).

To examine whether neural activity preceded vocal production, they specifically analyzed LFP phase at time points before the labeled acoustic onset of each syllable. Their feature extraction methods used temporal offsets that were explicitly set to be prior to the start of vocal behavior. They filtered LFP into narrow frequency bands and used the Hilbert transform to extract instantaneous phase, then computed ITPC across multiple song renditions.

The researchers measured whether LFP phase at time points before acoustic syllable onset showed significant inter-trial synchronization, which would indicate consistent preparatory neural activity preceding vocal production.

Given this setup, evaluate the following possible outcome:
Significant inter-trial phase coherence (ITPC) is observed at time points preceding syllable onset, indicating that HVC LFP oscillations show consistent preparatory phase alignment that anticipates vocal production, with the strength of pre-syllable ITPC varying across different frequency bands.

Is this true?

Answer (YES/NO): YES